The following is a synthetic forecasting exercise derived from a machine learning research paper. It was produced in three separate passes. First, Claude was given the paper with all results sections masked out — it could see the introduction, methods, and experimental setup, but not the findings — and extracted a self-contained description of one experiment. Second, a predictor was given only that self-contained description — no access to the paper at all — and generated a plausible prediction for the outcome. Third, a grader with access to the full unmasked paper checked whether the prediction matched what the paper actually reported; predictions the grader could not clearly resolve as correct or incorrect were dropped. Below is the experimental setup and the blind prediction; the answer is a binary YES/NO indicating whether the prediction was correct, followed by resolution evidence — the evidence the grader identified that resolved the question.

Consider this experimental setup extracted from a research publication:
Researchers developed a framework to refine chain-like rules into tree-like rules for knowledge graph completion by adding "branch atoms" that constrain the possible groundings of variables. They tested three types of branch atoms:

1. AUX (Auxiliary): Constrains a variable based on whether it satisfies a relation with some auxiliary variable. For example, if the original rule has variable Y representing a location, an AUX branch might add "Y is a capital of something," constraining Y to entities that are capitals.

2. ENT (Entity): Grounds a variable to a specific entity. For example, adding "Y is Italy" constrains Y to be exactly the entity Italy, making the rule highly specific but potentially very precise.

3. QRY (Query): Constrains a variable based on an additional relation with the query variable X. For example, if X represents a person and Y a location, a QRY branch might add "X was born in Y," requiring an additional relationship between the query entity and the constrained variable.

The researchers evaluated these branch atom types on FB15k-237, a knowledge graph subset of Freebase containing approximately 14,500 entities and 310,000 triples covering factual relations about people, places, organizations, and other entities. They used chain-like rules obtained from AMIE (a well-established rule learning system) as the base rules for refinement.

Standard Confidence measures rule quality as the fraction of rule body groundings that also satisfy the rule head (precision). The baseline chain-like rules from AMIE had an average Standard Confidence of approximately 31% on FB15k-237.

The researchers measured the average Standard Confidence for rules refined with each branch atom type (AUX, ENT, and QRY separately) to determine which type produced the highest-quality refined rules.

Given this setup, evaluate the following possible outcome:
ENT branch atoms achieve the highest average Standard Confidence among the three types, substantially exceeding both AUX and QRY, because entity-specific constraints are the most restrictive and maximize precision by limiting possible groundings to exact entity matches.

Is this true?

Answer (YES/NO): YES